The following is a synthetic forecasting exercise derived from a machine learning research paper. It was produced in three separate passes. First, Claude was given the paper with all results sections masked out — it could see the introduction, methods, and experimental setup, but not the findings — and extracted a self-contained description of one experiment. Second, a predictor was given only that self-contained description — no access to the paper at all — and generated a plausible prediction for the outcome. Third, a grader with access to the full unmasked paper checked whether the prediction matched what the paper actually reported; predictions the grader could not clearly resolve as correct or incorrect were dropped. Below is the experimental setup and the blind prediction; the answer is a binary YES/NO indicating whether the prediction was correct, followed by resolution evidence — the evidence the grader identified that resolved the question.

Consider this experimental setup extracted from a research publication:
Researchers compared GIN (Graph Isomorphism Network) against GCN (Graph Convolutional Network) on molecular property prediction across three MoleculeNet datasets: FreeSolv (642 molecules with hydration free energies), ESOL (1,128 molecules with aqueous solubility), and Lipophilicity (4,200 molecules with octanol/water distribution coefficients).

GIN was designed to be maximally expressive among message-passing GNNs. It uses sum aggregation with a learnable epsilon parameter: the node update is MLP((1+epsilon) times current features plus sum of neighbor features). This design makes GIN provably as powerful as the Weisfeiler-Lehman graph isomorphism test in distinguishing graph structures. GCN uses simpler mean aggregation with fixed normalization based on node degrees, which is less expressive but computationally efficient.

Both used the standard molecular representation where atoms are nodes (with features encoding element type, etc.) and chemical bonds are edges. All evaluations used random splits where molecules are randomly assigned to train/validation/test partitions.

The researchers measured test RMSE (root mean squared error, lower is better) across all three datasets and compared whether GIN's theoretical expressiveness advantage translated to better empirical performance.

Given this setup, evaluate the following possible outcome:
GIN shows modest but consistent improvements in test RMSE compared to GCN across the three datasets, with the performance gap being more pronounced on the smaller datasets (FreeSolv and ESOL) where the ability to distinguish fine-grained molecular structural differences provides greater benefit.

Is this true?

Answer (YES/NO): NO